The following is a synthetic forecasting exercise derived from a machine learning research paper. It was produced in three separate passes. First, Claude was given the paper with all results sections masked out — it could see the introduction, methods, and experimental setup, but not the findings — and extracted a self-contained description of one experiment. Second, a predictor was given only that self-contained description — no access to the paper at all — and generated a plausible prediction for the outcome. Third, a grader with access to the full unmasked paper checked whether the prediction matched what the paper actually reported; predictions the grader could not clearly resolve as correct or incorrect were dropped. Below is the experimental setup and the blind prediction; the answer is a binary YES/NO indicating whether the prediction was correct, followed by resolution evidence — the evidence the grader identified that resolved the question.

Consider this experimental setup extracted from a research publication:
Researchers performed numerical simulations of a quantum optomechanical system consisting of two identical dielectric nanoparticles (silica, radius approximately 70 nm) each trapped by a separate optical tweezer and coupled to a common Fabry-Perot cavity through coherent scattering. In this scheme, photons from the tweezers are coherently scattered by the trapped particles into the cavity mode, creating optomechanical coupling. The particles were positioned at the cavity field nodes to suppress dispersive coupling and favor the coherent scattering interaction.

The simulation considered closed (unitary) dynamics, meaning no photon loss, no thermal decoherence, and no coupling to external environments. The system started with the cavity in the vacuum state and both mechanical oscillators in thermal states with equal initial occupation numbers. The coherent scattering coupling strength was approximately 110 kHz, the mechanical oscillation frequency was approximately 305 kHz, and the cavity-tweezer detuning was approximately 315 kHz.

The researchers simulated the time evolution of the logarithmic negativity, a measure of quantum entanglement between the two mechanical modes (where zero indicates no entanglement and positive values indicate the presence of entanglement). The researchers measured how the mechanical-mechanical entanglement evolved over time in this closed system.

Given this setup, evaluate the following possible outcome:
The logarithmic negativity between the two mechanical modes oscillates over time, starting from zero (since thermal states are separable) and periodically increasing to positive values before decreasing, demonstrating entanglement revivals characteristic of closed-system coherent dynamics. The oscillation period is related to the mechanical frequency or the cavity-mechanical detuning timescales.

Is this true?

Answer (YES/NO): YES